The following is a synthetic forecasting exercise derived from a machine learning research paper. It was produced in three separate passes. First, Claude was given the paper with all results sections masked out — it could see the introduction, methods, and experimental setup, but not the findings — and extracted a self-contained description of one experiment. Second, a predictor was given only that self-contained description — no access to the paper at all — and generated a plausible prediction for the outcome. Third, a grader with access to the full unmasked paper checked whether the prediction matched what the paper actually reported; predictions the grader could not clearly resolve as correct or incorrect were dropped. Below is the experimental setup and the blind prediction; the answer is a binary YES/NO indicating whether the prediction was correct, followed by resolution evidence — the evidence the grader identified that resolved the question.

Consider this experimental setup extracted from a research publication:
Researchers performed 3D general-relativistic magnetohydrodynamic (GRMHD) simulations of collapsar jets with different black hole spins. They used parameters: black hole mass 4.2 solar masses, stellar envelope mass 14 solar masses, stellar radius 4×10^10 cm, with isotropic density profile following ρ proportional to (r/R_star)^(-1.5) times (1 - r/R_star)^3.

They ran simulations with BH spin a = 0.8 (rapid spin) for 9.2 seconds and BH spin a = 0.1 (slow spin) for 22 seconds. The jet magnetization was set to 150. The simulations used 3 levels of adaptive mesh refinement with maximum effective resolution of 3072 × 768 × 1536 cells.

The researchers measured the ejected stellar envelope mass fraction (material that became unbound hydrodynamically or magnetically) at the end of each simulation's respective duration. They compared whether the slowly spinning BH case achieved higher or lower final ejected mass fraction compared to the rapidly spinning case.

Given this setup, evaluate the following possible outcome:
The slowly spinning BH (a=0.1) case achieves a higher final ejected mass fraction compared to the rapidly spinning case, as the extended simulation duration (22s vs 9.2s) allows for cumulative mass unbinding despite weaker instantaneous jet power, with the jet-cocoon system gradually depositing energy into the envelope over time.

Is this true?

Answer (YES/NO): YES